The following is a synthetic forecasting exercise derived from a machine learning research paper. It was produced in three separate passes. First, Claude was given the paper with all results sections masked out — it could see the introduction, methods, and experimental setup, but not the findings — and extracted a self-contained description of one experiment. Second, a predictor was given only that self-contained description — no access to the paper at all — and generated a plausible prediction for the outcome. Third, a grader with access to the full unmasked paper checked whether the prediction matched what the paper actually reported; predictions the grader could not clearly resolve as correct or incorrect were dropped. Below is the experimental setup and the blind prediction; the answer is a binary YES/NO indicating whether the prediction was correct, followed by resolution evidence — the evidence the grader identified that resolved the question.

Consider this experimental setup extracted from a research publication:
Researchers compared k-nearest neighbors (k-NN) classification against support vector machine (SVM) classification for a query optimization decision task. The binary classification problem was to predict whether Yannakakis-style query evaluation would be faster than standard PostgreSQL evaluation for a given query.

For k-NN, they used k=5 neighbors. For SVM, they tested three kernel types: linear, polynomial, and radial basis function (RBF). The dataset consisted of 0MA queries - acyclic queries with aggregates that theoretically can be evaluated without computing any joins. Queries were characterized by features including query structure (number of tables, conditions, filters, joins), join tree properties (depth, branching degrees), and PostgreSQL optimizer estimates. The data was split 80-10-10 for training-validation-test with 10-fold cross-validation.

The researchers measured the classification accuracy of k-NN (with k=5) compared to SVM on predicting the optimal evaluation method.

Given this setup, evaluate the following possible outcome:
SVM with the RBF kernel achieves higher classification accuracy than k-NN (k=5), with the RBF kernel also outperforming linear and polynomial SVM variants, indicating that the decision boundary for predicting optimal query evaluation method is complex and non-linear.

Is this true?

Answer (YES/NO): NO